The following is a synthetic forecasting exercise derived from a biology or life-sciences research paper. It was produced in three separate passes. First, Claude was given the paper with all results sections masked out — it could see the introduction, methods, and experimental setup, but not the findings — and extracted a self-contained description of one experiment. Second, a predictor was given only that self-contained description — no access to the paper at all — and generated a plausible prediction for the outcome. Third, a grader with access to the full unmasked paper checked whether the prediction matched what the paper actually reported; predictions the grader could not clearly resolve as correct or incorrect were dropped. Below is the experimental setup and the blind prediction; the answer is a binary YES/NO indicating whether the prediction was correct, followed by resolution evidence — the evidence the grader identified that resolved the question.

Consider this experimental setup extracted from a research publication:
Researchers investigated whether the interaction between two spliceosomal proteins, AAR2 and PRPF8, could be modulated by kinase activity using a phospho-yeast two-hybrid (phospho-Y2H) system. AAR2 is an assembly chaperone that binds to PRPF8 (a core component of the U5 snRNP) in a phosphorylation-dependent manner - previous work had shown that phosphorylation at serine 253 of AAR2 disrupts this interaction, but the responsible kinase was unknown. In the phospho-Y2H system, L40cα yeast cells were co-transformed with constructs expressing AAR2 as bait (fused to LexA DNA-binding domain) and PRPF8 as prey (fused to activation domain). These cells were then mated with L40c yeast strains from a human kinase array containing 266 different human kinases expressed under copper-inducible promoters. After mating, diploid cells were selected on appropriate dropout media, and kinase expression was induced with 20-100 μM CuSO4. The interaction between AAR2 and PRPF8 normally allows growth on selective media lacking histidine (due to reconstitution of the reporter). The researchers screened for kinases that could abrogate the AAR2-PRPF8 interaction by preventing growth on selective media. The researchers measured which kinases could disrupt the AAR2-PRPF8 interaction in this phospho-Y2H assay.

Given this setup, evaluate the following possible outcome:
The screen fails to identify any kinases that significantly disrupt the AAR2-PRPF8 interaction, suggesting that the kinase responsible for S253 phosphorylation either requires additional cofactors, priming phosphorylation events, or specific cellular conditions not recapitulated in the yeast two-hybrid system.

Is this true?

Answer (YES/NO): NO